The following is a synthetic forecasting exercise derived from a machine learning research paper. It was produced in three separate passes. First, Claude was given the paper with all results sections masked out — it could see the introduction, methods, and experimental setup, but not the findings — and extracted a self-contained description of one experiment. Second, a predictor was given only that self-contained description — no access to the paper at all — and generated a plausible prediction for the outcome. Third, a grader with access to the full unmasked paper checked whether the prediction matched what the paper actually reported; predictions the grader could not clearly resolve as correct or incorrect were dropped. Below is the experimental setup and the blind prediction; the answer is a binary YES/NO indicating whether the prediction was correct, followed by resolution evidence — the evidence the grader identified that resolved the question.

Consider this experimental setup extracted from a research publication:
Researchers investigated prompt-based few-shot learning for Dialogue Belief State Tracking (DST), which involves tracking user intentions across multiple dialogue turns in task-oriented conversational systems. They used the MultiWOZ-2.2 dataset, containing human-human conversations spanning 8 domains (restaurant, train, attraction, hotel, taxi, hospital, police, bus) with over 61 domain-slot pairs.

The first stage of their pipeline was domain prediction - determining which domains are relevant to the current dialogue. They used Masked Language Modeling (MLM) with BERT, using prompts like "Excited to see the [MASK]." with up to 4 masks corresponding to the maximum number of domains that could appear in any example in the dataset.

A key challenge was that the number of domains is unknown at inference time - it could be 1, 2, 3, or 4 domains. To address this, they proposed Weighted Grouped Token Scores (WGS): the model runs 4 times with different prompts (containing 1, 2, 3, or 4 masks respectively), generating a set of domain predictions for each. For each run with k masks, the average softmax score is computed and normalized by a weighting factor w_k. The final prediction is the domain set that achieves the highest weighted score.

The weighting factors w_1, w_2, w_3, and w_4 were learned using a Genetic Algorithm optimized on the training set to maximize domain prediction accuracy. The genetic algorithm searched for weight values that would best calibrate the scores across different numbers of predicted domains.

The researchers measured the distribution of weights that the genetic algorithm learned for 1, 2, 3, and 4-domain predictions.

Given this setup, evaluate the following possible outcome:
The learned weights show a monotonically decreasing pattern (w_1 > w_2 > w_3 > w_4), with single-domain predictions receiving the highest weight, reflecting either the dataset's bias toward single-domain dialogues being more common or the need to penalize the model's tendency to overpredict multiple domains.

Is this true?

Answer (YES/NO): NO